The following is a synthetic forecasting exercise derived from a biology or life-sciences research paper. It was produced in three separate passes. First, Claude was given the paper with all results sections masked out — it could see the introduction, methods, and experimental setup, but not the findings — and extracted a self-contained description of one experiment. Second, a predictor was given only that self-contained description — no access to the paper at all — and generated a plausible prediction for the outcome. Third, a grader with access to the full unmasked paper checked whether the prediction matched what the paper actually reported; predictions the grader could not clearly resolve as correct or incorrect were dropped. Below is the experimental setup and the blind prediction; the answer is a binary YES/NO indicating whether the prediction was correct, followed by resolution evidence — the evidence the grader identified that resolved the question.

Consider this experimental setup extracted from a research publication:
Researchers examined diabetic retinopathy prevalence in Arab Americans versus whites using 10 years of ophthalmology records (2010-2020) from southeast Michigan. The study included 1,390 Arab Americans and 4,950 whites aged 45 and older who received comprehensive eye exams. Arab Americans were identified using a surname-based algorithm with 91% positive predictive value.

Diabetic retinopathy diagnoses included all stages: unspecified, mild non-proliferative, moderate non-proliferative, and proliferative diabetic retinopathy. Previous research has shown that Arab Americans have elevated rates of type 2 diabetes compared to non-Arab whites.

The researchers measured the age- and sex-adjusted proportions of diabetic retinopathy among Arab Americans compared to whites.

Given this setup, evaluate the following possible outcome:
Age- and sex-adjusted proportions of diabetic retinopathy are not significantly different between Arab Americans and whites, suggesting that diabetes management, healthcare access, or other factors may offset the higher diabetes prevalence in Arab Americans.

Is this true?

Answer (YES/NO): NO